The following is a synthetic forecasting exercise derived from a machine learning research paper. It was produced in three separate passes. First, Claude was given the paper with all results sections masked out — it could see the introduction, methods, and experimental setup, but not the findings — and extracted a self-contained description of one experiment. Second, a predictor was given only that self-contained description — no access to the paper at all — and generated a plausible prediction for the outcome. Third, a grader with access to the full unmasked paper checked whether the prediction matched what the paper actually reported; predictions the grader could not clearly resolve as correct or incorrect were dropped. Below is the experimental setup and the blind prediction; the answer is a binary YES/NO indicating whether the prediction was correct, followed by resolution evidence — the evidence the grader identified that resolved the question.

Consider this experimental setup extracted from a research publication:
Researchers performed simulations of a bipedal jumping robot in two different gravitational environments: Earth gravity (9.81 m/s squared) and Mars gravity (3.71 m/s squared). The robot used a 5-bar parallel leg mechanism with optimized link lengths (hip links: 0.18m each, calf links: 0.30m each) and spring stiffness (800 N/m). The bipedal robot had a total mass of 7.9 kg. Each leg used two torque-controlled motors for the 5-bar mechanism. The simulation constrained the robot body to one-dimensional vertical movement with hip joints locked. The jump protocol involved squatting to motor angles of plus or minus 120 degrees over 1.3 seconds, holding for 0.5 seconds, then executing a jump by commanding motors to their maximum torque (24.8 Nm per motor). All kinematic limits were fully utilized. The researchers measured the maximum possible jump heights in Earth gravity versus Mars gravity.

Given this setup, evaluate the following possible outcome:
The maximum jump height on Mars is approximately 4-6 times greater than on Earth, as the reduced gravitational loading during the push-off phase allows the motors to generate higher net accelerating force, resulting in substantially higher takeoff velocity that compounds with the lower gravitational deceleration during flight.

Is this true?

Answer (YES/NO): NO